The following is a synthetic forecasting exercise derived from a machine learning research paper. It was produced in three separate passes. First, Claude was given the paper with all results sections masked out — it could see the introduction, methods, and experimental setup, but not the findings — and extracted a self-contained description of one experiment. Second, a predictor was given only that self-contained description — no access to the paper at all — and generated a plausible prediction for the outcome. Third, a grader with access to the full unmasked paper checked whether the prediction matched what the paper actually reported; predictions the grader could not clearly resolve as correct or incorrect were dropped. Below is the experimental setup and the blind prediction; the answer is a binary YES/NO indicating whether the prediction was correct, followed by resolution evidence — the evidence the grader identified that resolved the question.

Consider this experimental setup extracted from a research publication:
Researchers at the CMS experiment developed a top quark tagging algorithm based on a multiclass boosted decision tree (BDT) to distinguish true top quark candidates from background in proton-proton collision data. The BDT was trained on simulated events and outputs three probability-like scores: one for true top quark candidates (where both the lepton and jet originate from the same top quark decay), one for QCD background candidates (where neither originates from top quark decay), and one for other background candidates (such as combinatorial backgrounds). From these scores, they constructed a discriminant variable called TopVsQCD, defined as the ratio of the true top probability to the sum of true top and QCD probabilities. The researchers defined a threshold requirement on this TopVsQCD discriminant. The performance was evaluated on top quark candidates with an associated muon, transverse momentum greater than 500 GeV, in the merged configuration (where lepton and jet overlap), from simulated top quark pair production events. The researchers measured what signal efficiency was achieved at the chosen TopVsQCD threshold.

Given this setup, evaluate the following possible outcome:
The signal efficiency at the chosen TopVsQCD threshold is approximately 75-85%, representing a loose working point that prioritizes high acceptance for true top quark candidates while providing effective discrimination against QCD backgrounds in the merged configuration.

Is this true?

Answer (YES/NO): NO